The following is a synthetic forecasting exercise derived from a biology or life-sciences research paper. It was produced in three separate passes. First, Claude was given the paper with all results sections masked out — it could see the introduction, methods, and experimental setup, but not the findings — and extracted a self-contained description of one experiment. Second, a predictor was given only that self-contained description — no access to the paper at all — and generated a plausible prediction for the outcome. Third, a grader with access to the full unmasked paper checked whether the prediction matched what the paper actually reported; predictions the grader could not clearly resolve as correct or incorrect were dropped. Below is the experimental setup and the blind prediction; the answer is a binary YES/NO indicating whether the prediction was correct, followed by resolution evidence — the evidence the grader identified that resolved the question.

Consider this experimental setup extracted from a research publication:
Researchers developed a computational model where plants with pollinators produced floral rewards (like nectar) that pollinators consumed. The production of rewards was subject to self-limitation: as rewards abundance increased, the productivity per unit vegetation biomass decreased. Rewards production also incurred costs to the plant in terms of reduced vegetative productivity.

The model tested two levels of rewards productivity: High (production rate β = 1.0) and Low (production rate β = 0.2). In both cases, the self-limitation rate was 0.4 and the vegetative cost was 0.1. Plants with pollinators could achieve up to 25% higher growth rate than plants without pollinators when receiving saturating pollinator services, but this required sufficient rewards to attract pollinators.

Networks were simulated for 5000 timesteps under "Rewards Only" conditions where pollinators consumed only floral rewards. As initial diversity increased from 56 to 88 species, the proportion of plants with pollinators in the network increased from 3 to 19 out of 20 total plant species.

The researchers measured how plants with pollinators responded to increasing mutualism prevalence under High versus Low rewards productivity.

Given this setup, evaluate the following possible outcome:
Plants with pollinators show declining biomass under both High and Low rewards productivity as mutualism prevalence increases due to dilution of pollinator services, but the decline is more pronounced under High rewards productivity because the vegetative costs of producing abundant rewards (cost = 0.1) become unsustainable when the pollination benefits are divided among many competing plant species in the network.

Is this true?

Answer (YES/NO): NO